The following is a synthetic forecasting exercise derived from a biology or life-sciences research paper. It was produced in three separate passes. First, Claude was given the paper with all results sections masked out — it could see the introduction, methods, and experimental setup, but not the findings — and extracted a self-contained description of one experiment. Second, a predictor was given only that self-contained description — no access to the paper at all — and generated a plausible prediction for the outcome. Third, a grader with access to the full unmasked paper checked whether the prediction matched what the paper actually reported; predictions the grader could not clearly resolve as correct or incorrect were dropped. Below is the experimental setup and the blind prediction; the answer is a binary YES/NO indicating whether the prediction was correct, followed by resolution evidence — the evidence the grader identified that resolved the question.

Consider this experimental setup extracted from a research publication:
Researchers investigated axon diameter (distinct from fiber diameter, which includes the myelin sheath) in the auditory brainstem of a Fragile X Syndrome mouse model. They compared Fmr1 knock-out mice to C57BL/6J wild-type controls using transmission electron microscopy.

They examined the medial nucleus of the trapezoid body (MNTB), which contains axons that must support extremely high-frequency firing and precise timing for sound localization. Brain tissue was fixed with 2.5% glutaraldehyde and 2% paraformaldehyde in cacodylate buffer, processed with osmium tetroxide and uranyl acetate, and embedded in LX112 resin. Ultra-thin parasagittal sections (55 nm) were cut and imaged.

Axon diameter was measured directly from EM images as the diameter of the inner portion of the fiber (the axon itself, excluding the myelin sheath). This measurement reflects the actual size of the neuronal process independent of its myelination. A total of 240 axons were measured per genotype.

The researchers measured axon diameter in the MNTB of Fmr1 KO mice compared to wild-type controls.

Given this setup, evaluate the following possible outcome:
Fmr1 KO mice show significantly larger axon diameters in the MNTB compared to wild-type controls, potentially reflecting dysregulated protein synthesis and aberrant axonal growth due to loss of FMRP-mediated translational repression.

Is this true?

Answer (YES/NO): NO